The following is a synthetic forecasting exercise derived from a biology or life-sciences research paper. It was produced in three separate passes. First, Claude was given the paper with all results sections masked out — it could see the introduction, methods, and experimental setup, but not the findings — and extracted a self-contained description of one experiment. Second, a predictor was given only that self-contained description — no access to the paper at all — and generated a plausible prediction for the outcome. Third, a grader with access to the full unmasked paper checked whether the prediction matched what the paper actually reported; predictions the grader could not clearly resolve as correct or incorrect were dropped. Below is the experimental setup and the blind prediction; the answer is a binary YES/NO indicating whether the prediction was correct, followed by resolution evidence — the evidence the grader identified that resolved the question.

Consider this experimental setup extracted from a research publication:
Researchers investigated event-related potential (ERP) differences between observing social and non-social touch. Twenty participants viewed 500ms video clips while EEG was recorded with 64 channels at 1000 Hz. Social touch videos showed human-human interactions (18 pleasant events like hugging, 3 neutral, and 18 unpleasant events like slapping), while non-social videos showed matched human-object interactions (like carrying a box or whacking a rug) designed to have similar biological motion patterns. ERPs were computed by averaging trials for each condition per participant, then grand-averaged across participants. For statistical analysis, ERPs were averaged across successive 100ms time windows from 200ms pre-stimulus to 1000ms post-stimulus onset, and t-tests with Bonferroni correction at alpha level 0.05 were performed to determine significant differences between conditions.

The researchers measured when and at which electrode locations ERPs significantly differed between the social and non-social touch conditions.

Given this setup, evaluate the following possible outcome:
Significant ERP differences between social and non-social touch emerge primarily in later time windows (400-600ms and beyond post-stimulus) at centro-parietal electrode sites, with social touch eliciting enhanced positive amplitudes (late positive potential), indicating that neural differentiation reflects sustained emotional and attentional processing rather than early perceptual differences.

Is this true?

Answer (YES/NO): NO